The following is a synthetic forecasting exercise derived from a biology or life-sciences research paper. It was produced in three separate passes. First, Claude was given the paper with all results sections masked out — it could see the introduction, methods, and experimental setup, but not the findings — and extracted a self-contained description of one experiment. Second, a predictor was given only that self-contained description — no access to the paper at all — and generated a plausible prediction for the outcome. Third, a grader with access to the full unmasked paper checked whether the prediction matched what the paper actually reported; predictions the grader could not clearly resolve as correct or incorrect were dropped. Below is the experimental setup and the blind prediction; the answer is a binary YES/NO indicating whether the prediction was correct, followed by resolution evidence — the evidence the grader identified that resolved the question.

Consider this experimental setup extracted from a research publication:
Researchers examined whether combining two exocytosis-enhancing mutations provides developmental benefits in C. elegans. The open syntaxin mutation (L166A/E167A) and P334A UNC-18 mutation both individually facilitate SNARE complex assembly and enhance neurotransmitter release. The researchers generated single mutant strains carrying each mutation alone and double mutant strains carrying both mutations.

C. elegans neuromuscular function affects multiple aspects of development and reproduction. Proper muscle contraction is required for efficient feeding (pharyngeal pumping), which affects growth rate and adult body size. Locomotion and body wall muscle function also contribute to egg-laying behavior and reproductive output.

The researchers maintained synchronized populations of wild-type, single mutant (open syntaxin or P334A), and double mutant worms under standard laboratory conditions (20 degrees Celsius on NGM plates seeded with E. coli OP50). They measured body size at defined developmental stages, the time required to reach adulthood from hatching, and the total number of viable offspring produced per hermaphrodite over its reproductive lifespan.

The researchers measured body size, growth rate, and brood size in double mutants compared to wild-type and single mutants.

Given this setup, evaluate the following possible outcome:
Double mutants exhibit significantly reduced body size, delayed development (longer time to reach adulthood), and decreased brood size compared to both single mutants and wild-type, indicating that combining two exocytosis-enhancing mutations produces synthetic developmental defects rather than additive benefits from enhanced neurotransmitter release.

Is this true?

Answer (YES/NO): NO